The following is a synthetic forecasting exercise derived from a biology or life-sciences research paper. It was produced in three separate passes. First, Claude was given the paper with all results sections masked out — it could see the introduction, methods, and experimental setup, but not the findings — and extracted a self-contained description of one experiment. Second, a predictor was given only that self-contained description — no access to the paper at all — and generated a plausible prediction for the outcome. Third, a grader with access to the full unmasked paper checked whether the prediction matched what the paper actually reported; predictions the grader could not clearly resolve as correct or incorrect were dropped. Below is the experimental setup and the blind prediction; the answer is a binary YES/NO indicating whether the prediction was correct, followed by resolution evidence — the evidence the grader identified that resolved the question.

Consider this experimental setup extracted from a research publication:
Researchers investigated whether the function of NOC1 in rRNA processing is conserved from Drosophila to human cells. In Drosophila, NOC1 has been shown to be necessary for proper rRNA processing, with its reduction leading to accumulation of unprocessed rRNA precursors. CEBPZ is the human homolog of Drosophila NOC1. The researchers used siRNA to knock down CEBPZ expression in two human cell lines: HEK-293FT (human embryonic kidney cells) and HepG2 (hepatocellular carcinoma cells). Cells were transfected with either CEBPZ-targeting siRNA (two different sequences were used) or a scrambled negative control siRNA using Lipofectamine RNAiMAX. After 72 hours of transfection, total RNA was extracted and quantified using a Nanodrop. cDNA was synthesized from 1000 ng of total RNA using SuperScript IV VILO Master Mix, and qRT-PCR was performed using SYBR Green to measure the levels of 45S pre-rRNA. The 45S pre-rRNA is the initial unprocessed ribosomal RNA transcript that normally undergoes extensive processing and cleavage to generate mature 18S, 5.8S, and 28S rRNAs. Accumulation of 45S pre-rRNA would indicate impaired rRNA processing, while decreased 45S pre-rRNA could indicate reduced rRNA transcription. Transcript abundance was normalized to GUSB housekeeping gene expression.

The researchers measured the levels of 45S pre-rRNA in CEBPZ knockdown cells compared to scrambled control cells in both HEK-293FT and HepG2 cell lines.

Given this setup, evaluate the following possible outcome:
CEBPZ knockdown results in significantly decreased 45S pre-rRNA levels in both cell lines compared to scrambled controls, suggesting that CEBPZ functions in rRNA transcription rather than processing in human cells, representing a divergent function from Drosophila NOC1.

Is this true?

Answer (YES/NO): NO